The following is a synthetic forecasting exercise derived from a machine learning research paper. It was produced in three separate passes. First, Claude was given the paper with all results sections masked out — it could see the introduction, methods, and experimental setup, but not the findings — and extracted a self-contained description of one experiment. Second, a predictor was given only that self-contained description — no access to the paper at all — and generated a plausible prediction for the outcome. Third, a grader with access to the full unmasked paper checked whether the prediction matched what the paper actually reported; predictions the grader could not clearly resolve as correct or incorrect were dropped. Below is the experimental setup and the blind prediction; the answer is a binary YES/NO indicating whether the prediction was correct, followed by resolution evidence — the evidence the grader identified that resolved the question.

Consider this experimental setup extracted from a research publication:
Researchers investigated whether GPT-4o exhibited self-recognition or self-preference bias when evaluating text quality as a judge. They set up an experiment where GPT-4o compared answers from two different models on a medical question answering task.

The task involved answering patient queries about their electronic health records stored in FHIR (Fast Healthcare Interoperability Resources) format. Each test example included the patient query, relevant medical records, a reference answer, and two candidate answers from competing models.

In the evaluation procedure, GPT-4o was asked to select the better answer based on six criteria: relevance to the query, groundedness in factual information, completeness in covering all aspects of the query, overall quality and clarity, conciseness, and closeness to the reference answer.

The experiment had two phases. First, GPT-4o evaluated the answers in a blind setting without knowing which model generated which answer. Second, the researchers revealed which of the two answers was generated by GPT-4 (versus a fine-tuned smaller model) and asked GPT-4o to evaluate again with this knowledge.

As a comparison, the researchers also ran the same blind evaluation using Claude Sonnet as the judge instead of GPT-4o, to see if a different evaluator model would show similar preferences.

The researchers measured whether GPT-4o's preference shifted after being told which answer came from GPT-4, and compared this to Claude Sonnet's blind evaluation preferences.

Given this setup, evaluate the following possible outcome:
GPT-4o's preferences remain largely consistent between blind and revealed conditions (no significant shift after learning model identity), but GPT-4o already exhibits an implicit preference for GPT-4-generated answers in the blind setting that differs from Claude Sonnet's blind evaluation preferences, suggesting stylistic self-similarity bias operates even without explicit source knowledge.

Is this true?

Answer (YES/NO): NO